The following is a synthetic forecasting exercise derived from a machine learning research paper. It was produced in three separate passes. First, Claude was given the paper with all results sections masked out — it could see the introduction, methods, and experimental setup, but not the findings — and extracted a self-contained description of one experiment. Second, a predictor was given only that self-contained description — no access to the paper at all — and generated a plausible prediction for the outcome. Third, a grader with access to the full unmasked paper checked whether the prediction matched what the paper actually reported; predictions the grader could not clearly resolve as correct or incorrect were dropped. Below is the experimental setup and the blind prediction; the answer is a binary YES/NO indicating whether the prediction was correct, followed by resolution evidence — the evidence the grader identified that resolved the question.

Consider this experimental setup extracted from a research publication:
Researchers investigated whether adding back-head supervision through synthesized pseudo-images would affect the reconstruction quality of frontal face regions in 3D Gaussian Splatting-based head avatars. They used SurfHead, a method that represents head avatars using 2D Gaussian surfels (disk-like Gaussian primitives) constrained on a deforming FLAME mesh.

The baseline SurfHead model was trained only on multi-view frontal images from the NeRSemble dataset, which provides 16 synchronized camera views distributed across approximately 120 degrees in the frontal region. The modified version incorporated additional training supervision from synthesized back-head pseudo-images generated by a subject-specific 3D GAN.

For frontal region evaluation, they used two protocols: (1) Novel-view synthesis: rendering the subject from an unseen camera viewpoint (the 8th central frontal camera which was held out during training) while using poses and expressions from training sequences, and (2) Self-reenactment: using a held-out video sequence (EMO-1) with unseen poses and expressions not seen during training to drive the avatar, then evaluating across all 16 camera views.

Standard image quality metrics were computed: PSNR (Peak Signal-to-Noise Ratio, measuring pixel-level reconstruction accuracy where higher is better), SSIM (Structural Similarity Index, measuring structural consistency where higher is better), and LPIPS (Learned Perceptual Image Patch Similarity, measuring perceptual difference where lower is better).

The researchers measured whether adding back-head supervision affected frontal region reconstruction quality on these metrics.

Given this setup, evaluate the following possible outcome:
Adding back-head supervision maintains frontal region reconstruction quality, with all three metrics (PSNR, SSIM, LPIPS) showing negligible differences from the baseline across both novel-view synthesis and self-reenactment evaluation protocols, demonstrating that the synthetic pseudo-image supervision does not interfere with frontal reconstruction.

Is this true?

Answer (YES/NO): NO